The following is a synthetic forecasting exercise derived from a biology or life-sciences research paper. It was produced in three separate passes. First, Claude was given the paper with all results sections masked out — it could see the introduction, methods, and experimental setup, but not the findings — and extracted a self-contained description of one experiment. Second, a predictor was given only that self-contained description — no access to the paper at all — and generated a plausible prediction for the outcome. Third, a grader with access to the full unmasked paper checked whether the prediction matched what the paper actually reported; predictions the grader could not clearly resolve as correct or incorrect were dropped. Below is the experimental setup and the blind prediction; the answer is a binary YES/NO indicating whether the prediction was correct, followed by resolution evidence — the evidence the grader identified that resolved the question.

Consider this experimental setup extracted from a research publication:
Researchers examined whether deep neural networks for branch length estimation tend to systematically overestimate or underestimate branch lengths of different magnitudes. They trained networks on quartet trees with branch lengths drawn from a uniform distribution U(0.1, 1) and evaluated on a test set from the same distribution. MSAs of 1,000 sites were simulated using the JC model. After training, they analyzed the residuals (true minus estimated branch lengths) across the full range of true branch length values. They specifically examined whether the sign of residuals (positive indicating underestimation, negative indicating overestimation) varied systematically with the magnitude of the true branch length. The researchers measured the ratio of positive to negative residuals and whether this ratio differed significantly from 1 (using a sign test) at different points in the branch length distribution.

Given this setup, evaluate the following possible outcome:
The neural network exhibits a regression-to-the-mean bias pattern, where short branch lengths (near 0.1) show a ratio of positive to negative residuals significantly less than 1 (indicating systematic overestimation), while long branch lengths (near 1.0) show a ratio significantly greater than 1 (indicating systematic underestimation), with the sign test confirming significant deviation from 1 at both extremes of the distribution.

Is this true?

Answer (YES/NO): NO